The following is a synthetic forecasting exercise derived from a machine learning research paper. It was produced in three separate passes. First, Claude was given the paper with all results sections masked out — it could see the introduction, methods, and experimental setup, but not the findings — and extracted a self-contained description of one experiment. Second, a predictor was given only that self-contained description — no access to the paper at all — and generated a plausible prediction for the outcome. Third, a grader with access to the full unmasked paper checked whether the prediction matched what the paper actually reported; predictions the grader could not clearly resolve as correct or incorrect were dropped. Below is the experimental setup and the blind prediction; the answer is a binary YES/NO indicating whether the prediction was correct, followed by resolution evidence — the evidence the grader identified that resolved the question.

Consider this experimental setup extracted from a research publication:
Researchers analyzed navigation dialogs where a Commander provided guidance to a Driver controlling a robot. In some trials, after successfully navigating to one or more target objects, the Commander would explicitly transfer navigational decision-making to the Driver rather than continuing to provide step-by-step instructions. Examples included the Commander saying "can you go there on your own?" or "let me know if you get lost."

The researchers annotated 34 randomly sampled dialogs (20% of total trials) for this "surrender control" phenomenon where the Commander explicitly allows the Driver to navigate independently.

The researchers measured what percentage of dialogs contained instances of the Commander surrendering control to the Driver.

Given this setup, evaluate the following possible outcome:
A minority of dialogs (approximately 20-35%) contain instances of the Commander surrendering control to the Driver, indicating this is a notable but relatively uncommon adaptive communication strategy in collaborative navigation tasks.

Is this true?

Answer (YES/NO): NO